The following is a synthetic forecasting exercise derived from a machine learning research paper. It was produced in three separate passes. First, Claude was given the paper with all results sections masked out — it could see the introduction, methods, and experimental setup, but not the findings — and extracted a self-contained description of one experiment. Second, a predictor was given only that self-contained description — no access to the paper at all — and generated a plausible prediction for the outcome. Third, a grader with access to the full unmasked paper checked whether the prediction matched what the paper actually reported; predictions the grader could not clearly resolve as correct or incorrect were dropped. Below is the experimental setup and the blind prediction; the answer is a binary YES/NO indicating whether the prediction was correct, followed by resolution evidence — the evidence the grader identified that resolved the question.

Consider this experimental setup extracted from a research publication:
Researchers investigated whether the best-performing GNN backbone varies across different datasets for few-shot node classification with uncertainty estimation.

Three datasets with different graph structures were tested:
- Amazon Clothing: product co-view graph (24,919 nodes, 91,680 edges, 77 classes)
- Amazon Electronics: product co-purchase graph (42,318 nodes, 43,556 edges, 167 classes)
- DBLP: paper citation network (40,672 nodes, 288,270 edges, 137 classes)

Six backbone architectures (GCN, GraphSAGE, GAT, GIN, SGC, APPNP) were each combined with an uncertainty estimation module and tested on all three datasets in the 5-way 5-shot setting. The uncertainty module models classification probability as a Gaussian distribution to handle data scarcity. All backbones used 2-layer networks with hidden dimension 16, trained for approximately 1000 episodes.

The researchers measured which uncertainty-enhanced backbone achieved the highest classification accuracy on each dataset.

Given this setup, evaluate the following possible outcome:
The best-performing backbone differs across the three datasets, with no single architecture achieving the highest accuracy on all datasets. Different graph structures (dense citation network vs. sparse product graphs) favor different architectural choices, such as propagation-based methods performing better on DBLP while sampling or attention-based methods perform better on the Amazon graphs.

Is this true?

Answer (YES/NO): NO